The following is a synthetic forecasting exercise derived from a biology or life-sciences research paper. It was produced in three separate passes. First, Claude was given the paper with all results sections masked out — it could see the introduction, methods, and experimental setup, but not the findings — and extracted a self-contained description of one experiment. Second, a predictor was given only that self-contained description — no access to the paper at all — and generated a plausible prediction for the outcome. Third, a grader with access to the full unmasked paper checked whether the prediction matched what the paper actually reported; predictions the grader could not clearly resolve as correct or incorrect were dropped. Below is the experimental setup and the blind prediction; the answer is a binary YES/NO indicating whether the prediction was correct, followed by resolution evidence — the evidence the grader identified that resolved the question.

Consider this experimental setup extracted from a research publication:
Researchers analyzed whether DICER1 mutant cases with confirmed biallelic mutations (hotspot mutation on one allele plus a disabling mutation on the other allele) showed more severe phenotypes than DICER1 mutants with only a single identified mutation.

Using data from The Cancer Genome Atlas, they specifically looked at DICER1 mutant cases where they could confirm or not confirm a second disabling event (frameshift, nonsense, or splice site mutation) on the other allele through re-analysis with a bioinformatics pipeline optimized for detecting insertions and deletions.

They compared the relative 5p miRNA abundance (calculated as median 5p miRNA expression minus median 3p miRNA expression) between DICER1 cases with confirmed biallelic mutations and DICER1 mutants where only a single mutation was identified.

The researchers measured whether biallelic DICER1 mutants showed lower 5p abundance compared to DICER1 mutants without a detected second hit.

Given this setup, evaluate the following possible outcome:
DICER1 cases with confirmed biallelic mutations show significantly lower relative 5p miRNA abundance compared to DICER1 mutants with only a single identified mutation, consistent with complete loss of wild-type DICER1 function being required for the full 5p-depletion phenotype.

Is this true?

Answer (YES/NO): YES